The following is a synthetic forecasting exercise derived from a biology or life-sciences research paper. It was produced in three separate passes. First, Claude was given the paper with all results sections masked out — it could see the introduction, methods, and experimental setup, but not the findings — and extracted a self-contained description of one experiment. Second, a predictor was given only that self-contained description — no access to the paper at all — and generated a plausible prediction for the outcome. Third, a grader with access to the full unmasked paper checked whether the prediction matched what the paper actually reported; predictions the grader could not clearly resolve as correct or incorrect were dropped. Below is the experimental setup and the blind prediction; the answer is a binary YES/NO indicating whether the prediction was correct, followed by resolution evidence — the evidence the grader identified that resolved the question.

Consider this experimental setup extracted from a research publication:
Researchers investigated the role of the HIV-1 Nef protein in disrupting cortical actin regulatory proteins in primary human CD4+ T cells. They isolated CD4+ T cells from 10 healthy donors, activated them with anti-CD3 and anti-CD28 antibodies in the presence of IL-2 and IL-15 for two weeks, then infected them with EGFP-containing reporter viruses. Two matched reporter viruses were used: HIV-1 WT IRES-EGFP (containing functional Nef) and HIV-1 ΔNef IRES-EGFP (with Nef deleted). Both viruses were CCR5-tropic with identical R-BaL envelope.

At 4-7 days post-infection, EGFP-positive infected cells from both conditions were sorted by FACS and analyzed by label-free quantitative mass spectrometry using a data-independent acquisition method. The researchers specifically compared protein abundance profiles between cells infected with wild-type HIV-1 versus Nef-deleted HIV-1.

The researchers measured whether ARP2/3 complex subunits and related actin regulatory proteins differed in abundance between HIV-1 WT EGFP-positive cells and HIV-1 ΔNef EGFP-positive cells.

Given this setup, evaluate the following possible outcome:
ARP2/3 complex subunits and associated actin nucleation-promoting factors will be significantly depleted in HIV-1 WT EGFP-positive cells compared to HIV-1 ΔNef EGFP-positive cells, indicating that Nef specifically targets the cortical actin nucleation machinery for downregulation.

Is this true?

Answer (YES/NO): NO